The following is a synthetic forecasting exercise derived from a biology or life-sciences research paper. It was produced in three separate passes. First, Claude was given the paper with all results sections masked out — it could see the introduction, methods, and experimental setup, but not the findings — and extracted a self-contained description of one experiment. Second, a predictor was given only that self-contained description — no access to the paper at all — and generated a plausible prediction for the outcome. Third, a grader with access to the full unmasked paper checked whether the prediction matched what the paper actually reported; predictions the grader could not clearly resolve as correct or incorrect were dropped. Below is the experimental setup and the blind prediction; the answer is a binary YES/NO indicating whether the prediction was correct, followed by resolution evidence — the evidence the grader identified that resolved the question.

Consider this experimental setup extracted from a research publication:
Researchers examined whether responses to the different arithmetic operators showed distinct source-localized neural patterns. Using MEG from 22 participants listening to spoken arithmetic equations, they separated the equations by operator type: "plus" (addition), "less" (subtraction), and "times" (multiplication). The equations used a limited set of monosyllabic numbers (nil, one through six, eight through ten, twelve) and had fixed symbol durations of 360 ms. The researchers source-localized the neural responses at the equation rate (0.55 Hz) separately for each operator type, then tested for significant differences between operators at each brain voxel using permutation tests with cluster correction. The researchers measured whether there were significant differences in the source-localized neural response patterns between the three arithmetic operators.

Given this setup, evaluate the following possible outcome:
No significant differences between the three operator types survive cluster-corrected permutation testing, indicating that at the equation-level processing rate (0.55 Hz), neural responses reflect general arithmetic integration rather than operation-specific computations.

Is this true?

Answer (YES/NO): YES